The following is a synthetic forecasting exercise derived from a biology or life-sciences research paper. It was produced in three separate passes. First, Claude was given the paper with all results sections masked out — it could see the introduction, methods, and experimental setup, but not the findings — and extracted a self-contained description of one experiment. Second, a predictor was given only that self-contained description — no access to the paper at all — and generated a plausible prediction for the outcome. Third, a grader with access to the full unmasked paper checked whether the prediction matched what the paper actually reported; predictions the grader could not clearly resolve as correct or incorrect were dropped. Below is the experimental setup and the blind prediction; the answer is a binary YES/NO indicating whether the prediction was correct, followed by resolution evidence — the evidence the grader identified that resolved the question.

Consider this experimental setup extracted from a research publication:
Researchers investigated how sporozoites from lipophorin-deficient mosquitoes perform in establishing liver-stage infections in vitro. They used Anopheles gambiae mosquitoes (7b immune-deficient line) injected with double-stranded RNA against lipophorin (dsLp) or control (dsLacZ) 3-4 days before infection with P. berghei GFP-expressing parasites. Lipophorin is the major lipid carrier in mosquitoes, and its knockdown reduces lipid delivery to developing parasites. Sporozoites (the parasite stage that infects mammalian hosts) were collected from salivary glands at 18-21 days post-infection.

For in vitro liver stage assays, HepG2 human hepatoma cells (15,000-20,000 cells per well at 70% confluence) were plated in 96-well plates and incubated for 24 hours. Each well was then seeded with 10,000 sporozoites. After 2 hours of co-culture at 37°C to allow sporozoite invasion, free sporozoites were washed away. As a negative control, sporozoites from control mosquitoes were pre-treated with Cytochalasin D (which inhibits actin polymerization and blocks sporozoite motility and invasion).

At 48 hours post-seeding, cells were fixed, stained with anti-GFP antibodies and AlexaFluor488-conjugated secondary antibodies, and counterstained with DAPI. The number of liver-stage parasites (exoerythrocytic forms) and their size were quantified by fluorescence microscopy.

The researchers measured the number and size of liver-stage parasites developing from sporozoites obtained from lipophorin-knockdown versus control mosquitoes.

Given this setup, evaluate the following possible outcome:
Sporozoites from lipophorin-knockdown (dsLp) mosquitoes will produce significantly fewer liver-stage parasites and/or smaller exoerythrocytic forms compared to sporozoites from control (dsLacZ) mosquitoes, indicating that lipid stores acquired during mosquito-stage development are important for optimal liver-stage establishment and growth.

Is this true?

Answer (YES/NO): YES